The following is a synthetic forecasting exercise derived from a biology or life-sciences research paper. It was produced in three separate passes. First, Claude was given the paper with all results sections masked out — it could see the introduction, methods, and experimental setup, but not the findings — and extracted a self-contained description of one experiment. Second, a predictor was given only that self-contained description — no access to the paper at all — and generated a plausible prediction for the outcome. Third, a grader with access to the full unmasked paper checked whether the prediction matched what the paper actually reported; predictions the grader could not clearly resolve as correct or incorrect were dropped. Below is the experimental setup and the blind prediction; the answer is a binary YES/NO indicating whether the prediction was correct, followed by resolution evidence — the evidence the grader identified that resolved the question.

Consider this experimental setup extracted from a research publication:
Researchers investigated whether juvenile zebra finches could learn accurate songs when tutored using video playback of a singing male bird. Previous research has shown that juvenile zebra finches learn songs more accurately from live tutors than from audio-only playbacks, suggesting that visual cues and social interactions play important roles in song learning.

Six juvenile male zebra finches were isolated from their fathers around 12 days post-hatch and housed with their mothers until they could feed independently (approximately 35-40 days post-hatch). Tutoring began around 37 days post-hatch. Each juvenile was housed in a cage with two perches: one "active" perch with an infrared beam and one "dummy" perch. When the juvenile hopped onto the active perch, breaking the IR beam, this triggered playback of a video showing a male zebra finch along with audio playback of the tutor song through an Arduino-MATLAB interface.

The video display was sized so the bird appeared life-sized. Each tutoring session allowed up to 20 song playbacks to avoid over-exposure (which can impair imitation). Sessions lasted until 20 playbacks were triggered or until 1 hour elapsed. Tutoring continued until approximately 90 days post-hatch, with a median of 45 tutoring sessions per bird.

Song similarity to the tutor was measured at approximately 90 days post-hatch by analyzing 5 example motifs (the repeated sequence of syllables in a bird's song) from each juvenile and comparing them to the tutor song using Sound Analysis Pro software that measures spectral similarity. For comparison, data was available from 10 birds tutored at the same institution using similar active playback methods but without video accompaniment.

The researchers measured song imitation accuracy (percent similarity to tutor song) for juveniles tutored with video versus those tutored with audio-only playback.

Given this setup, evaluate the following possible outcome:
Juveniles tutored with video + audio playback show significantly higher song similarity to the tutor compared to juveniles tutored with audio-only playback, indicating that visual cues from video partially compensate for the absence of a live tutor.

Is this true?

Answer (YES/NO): NO